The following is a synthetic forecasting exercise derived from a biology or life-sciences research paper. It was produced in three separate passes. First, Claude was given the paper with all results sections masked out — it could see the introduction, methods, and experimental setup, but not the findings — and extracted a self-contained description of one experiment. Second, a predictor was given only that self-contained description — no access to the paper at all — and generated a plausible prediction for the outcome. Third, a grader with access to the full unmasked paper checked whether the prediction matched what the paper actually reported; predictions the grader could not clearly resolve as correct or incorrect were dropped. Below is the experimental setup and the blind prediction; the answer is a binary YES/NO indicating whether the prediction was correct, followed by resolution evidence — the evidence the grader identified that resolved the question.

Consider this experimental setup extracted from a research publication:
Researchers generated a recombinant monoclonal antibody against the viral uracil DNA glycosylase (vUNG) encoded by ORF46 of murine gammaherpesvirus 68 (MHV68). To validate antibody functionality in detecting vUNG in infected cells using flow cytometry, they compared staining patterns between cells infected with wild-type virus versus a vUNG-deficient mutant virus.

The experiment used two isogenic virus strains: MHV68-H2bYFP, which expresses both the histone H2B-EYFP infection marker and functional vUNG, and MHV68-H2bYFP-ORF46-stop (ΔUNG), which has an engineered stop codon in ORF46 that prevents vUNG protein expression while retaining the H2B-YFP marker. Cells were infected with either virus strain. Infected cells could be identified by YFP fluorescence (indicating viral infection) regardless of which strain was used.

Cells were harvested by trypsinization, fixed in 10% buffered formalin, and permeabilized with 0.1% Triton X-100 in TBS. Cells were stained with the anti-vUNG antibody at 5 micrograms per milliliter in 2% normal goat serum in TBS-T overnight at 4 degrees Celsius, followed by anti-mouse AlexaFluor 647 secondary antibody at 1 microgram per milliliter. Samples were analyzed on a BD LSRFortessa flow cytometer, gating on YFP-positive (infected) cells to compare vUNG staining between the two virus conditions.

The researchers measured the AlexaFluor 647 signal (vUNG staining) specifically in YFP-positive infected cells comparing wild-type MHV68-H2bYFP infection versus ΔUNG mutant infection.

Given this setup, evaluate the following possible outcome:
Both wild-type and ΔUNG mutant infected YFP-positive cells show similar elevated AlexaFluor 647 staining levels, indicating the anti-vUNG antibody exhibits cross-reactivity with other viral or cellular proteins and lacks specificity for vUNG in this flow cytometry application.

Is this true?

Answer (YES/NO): NO